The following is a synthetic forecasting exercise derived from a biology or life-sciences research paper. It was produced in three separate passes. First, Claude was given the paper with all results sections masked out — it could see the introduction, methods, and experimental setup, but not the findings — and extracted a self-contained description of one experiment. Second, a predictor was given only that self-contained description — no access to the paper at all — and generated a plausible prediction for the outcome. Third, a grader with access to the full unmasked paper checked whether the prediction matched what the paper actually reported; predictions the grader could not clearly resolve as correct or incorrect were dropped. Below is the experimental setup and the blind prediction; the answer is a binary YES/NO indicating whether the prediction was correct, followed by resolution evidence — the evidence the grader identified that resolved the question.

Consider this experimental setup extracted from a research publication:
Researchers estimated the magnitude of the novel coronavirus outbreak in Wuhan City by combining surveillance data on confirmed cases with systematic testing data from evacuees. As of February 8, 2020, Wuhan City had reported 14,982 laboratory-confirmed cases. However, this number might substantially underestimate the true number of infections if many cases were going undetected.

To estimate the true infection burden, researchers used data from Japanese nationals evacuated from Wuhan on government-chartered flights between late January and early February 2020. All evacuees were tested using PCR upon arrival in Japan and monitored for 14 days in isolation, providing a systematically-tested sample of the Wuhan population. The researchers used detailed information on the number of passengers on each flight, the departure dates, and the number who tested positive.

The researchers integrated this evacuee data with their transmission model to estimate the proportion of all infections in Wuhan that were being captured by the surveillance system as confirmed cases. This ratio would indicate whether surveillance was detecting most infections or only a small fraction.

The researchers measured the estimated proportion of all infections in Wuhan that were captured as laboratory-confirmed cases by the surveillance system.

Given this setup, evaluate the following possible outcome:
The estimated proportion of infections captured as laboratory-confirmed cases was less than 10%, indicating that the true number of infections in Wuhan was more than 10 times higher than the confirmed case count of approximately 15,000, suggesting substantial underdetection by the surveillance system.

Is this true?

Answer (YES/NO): YES